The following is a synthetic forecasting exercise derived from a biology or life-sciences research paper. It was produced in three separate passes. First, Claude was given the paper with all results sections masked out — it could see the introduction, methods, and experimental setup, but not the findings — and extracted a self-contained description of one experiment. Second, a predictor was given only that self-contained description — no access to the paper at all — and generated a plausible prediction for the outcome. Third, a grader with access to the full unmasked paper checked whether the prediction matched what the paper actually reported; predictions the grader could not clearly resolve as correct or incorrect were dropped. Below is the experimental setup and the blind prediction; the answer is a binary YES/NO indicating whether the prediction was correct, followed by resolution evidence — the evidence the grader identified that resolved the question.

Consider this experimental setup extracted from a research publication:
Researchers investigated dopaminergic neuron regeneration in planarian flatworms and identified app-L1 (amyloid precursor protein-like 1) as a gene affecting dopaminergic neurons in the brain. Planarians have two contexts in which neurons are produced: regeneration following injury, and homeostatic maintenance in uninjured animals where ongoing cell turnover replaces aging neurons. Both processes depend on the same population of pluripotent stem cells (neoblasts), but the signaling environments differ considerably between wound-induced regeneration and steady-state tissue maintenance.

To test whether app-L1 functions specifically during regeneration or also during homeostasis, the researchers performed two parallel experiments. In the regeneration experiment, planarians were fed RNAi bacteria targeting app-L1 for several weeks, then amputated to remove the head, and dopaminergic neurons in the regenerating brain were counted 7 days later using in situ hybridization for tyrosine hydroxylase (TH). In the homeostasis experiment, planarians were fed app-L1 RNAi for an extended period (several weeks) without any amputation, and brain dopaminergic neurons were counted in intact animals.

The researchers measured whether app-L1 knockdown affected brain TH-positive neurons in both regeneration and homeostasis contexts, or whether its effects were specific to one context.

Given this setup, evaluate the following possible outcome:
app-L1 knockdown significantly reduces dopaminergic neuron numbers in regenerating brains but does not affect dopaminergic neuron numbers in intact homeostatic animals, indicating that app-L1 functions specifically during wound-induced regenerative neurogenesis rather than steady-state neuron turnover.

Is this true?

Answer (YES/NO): YES